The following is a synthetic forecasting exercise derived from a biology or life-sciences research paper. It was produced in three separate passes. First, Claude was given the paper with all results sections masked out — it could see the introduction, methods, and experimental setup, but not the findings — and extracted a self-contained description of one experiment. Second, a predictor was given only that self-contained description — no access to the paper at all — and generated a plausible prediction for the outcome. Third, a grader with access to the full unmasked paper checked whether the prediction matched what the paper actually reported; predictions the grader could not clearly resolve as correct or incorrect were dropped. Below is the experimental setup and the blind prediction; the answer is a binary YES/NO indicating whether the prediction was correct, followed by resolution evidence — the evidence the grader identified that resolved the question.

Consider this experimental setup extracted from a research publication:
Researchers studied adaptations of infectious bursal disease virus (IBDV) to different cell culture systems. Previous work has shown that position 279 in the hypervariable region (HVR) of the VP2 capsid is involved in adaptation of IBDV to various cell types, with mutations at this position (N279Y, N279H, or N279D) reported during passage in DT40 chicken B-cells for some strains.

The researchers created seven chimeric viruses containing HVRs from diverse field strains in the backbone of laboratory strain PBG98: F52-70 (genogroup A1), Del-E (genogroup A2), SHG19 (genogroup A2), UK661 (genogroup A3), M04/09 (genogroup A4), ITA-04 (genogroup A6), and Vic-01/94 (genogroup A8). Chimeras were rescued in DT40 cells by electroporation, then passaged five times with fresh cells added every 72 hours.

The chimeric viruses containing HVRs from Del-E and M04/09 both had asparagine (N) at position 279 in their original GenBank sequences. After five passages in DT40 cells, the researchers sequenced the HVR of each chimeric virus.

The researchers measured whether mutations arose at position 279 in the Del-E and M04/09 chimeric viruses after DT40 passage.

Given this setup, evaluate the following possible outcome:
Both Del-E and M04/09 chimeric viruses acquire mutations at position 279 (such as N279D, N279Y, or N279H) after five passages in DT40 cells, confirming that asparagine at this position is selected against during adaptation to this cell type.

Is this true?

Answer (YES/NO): YES